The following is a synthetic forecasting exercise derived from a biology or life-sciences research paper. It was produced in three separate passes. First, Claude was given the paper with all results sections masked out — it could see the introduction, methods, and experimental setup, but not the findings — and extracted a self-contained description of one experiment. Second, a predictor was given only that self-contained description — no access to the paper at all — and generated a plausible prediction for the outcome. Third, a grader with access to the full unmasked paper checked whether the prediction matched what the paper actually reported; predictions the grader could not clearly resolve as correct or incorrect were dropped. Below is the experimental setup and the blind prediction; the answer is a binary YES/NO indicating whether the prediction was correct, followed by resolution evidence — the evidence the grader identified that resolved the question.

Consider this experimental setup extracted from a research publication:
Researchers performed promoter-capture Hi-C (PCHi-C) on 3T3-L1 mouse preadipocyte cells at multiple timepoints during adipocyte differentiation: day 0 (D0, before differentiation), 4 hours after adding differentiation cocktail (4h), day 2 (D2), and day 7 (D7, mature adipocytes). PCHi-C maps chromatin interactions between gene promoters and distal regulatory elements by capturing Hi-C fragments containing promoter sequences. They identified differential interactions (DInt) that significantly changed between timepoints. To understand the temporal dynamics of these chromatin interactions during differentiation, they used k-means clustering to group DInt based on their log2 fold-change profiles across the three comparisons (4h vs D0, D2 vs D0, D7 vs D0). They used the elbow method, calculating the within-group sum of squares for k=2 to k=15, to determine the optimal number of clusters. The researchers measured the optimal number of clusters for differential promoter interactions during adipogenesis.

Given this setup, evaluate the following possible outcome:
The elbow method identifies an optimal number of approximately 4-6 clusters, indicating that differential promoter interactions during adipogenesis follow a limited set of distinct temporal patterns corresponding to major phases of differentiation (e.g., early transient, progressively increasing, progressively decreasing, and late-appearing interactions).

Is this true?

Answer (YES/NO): NO